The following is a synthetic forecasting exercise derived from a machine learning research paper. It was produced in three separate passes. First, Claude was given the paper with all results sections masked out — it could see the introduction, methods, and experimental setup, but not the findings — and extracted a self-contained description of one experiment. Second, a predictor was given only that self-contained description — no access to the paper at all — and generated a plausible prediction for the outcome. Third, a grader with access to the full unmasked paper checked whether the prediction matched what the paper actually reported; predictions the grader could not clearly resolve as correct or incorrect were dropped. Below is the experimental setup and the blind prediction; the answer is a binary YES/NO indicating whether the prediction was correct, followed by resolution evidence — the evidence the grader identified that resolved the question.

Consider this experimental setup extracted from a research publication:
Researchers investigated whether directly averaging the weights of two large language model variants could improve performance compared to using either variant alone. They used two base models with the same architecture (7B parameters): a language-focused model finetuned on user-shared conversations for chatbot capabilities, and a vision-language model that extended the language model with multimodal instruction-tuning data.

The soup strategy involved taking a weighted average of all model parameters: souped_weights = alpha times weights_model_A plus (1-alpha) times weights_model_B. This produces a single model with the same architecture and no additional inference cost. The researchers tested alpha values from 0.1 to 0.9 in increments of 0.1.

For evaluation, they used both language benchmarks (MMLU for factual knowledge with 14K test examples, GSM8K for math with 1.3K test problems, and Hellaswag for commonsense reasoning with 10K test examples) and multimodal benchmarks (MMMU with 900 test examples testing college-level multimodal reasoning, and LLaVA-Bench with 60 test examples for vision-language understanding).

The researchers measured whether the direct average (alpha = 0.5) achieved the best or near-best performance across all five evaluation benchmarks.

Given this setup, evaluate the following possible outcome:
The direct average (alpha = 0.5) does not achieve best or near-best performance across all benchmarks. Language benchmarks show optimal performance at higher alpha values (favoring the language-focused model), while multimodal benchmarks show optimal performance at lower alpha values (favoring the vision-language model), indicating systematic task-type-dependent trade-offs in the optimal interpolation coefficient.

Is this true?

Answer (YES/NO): NO